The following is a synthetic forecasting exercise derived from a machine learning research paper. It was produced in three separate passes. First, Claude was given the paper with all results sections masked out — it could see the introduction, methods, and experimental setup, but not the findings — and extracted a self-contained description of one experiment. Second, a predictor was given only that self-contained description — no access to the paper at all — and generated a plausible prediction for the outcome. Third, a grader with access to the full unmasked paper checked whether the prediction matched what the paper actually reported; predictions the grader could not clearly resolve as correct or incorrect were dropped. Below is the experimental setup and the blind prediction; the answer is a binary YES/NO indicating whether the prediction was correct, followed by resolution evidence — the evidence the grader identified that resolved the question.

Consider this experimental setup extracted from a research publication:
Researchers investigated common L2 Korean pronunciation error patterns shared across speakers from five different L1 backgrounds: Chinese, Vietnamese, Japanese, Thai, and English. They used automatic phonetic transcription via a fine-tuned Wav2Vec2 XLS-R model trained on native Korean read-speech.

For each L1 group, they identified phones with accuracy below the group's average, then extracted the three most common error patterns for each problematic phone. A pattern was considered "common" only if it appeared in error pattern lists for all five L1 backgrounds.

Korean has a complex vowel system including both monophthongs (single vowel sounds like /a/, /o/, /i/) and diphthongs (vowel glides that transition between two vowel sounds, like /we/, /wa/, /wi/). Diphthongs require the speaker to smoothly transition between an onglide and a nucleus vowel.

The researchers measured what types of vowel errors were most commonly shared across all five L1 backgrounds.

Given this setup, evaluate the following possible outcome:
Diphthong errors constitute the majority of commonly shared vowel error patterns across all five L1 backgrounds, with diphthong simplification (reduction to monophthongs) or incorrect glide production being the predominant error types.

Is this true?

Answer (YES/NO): YES